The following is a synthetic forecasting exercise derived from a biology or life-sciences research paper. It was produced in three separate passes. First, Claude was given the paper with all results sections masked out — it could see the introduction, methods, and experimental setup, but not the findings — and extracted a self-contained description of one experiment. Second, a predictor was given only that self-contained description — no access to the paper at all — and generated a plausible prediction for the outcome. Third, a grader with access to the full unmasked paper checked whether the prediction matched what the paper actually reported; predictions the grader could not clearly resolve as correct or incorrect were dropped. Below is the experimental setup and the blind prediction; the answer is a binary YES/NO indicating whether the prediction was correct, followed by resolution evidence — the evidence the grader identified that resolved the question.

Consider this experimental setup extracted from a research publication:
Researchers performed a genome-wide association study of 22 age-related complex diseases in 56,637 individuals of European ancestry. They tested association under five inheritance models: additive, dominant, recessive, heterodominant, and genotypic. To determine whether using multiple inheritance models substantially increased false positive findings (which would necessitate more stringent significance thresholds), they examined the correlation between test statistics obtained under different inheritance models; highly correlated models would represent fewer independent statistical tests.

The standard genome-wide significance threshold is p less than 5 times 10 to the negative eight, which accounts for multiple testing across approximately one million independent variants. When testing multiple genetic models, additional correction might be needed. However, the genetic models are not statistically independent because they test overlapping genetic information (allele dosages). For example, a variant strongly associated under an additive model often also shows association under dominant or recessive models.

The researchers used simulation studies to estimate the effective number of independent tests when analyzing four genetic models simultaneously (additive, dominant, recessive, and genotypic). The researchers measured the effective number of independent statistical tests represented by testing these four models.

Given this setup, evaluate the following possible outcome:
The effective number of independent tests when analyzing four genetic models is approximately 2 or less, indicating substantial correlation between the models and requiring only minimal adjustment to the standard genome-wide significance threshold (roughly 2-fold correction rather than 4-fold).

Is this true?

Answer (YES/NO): NO